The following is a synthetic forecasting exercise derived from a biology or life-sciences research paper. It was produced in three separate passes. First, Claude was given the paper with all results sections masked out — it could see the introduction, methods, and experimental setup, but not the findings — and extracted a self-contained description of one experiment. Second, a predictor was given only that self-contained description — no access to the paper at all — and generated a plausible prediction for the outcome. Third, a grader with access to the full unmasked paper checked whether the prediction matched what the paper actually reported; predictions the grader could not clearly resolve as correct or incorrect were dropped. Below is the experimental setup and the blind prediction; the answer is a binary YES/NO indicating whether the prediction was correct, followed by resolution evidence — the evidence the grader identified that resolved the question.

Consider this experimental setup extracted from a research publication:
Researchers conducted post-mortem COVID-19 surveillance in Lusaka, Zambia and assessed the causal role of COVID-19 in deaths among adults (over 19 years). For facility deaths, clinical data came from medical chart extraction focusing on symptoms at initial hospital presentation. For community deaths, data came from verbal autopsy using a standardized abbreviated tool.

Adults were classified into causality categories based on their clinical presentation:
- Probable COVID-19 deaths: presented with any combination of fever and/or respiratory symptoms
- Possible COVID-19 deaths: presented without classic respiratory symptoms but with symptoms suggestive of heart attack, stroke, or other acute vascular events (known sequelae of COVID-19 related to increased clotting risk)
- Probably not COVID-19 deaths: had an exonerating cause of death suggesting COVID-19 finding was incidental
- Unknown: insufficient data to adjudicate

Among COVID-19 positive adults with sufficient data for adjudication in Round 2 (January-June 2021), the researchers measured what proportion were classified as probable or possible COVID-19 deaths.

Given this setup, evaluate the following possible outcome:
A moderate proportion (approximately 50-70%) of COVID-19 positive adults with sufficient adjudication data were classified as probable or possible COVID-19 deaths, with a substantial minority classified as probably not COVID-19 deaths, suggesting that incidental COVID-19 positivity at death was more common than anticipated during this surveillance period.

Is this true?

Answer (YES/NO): NO